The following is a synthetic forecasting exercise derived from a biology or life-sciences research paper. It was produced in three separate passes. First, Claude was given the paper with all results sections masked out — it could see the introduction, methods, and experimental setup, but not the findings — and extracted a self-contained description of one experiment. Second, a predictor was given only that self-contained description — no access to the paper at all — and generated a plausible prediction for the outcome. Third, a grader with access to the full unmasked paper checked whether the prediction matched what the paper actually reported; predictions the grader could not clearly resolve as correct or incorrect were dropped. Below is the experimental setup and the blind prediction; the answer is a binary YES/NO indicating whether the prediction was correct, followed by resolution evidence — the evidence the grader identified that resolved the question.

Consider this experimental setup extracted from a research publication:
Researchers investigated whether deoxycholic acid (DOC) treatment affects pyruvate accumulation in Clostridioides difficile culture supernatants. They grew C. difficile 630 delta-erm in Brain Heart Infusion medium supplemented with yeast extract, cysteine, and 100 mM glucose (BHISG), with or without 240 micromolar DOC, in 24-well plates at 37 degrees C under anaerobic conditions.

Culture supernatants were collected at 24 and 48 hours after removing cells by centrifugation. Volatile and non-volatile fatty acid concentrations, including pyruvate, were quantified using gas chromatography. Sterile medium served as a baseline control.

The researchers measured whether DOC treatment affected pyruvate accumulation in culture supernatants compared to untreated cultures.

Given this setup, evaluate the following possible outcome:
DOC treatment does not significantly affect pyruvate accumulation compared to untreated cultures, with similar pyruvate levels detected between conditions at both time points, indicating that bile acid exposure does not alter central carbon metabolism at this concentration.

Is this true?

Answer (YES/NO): NO